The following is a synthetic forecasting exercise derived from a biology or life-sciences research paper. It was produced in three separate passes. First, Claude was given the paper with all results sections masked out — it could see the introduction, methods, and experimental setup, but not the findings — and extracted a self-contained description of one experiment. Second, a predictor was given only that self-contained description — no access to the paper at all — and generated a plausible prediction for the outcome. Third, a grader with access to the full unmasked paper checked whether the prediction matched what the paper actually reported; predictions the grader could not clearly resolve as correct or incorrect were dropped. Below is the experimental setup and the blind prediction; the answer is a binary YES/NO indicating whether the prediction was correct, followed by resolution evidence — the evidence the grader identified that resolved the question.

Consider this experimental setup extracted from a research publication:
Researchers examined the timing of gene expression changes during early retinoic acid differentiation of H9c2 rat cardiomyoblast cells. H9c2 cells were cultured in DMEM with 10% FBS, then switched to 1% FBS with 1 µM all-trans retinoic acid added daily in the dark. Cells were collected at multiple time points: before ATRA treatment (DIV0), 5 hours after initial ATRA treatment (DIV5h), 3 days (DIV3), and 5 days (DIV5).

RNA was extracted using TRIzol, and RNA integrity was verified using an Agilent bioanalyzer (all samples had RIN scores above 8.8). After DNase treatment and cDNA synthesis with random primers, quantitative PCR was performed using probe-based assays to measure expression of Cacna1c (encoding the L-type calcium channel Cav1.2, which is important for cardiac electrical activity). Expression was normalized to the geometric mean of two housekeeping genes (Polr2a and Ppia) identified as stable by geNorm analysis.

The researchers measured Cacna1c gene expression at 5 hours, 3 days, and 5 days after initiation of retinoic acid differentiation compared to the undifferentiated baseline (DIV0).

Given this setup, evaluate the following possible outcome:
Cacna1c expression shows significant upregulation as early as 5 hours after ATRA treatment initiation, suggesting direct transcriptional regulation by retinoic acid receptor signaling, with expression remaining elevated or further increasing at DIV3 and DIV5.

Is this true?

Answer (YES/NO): NO